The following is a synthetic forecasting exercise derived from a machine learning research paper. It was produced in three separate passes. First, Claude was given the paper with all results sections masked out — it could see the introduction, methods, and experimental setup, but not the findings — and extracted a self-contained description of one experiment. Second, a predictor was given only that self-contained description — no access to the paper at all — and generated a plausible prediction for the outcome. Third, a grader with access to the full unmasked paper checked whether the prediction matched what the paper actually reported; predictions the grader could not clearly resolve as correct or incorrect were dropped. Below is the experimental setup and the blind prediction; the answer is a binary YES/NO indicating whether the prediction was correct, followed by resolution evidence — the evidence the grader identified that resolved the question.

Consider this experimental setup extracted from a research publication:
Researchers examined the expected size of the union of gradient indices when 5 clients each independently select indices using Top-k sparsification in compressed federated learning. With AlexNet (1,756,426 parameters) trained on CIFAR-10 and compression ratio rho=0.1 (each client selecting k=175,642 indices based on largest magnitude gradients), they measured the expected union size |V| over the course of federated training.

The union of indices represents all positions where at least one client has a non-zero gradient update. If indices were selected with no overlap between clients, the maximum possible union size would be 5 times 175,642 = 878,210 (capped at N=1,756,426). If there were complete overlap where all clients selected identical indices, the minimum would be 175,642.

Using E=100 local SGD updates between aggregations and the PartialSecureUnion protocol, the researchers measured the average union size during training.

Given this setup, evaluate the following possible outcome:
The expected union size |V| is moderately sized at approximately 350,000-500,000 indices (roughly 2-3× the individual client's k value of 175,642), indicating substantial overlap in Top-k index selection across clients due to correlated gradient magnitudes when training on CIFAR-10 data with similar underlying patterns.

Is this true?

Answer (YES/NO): NO